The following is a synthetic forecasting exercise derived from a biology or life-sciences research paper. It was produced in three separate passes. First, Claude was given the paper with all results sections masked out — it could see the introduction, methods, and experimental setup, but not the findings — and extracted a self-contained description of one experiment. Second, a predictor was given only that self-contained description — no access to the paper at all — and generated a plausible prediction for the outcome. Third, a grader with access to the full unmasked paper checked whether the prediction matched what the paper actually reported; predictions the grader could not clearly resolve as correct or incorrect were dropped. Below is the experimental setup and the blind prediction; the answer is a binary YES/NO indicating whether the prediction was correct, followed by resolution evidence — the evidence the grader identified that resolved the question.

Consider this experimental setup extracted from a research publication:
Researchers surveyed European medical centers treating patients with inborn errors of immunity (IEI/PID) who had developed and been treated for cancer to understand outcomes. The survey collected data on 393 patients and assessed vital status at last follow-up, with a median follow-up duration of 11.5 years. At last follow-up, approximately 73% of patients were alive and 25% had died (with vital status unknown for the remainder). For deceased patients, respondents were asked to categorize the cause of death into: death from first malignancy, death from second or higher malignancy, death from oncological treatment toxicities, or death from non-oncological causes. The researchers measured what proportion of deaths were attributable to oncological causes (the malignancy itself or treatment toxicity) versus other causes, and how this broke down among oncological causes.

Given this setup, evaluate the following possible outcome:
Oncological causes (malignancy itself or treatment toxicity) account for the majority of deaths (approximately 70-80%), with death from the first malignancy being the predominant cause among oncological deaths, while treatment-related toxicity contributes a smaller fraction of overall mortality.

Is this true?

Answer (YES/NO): NO